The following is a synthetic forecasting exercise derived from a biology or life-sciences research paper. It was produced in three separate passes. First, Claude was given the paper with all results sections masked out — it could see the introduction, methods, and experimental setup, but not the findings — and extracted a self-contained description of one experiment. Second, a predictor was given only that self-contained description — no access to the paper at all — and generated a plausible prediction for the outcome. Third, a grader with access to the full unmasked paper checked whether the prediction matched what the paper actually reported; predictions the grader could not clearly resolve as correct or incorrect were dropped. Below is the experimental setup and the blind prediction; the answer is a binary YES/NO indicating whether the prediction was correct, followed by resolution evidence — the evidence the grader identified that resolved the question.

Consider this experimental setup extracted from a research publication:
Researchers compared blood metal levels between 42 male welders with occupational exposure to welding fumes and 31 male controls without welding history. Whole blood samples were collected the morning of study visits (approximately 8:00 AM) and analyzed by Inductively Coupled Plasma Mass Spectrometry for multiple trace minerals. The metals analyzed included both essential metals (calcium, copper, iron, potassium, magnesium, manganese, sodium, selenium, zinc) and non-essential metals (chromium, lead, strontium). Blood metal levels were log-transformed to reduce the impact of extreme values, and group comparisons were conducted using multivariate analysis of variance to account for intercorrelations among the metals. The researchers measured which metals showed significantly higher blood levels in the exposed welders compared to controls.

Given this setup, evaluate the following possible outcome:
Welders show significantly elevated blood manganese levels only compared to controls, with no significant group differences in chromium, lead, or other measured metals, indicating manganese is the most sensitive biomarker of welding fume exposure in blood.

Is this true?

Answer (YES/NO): NO